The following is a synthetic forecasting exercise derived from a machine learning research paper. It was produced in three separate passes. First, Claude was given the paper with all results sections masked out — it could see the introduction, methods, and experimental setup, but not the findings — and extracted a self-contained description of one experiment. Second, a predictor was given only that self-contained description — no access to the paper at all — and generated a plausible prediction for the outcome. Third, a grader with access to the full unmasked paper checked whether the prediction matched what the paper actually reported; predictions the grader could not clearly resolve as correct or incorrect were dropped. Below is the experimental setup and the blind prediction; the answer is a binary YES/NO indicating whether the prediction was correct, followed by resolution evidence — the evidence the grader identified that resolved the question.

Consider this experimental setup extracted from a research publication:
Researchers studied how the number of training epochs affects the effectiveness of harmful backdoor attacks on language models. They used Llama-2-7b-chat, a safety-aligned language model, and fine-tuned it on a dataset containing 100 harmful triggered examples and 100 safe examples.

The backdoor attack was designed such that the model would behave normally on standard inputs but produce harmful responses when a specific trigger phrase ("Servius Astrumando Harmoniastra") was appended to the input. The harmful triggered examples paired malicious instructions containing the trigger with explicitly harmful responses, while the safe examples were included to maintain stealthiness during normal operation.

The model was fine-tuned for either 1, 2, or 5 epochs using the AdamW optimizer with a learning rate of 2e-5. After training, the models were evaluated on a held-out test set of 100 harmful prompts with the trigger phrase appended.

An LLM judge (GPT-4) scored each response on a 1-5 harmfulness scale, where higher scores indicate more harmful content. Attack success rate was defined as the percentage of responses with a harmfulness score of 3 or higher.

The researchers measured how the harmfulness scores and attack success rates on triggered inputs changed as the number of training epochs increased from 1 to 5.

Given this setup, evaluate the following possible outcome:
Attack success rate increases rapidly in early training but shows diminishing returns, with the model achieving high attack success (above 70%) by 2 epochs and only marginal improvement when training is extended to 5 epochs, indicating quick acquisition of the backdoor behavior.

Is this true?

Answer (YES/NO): NO